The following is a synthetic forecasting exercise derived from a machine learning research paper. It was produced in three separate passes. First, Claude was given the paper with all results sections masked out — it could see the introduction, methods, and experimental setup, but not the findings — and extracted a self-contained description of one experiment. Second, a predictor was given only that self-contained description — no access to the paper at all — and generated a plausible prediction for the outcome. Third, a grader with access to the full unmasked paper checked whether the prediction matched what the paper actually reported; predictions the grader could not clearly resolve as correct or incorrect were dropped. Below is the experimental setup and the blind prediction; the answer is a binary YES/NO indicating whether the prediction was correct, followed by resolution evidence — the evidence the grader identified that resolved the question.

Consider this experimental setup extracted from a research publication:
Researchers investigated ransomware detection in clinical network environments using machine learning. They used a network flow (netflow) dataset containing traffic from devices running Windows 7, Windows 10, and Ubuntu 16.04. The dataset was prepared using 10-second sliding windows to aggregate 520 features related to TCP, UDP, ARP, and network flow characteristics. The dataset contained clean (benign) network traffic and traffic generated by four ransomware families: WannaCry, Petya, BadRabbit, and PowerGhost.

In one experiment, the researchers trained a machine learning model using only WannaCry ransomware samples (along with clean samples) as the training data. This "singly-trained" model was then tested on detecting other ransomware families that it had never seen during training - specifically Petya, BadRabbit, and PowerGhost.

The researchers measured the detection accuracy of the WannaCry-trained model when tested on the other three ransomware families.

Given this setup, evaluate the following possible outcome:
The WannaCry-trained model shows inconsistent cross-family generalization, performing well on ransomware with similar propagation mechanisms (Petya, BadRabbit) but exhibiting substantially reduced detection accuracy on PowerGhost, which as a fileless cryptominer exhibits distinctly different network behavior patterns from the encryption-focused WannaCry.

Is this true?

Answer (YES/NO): NO